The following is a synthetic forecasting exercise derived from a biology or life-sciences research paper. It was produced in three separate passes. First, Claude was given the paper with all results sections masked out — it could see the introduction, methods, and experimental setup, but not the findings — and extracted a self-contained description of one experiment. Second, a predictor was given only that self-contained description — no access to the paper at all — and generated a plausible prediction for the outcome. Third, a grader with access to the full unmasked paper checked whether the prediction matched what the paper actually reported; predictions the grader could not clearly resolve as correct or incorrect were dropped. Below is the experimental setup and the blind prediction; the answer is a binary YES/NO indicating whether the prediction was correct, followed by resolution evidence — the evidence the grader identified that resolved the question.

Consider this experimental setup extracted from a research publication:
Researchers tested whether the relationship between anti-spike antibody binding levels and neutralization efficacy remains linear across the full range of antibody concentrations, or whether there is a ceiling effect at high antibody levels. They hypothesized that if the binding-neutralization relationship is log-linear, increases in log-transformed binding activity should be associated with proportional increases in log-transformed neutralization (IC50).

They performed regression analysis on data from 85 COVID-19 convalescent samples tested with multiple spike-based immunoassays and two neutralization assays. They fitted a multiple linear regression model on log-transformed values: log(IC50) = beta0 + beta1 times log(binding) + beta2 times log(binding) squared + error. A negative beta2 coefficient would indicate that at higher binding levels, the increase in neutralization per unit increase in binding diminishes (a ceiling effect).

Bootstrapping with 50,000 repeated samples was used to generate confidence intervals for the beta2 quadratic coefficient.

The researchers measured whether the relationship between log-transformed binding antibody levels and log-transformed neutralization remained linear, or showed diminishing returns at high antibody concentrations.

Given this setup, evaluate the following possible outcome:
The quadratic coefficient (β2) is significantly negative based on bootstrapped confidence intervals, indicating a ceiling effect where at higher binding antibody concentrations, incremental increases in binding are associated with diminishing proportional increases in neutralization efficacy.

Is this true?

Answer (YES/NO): NO